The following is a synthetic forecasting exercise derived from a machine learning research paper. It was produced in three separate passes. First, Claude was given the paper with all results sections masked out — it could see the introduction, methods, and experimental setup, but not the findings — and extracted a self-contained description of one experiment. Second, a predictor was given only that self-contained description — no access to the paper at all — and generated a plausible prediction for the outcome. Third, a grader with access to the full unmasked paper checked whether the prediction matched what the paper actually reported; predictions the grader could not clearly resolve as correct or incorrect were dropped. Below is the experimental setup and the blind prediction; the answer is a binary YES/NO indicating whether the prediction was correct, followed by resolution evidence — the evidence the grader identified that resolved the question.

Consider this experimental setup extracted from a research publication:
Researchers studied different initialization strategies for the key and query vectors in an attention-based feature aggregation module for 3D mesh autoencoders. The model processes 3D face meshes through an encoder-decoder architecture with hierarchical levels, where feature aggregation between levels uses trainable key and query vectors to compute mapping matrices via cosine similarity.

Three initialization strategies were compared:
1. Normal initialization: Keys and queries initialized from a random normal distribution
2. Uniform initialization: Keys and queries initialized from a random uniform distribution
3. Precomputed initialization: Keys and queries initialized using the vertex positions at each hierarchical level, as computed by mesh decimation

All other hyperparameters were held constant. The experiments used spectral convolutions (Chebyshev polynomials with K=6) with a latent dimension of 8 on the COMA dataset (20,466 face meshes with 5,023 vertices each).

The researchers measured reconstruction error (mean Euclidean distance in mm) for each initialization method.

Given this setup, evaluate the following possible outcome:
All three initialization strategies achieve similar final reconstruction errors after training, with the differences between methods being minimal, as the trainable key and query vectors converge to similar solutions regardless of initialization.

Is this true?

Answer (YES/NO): NO